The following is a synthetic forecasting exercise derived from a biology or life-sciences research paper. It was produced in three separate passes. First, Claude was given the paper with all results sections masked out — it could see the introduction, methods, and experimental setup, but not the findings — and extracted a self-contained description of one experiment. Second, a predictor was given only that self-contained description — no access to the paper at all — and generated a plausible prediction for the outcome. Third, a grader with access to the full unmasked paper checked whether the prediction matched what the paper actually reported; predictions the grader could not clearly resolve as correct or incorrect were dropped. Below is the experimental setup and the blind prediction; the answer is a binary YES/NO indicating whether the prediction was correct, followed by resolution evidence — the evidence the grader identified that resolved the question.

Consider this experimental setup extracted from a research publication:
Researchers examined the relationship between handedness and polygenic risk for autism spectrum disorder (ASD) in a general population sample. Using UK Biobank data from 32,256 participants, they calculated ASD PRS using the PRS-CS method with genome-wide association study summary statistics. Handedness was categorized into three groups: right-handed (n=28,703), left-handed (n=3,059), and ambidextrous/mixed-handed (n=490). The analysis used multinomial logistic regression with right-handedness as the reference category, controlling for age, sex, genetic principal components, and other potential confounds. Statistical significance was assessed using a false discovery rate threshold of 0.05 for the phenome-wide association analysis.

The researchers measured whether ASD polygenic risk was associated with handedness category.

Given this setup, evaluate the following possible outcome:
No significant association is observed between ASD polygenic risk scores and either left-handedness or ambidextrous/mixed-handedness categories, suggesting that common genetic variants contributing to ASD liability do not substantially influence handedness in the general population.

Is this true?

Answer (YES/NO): NO